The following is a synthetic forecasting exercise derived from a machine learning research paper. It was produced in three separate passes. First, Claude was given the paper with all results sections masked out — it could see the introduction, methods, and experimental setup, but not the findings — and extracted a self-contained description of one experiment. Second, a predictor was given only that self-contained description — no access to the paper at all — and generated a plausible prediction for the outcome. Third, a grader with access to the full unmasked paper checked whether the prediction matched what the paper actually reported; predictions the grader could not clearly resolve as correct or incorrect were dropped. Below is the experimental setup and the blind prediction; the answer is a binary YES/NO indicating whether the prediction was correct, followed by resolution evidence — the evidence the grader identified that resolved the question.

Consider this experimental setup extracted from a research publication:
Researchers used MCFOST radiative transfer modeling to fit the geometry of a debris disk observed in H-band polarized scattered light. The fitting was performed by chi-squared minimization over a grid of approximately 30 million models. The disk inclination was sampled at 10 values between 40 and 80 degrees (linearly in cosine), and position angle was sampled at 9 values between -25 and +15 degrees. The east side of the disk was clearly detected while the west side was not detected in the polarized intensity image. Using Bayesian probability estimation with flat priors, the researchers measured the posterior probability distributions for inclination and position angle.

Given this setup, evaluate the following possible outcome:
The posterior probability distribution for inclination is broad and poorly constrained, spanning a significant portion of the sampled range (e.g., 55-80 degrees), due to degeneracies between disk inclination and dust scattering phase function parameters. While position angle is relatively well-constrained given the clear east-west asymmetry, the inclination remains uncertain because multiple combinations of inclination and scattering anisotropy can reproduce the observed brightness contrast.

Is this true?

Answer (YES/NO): NO